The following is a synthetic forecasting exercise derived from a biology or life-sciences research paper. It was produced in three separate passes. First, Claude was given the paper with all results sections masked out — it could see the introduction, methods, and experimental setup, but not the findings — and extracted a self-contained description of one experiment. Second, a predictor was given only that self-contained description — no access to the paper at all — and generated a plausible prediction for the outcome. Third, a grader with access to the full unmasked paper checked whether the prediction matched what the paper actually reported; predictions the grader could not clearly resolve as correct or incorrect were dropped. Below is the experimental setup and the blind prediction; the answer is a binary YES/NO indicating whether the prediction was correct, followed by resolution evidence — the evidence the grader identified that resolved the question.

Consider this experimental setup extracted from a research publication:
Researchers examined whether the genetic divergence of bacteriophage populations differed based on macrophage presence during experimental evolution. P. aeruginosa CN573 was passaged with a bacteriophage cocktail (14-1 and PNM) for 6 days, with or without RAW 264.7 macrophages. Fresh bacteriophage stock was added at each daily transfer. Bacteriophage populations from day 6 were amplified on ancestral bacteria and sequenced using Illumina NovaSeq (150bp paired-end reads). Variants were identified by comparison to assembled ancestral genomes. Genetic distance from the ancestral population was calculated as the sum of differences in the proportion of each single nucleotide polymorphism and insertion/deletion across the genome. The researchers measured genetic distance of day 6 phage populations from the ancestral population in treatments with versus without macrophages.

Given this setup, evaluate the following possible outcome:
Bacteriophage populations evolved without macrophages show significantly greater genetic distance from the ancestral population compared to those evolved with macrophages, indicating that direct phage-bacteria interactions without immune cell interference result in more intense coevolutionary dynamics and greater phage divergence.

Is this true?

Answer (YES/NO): NO